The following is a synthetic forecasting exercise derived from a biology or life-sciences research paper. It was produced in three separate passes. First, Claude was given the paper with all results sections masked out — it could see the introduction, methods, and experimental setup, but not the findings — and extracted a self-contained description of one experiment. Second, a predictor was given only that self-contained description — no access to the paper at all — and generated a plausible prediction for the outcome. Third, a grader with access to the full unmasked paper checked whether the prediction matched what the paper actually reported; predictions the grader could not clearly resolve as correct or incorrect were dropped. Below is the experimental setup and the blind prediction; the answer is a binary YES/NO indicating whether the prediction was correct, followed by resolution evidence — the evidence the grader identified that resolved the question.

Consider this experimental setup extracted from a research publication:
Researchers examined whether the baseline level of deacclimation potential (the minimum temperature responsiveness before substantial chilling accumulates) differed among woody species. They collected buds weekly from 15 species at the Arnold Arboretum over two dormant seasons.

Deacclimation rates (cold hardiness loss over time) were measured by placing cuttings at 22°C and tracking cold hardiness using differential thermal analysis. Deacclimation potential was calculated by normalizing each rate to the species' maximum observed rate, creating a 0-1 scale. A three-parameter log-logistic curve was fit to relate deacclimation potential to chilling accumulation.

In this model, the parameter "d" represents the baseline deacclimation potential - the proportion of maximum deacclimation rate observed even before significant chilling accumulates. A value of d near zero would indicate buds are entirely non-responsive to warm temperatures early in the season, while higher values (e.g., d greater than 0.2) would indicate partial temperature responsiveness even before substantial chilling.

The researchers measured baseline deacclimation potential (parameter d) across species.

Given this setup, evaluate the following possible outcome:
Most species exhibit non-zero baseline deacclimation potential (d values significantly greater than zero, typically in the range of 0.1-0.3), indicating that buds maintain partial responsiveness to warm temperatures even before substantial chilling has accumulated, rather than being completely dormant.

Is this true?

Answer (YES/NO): NO